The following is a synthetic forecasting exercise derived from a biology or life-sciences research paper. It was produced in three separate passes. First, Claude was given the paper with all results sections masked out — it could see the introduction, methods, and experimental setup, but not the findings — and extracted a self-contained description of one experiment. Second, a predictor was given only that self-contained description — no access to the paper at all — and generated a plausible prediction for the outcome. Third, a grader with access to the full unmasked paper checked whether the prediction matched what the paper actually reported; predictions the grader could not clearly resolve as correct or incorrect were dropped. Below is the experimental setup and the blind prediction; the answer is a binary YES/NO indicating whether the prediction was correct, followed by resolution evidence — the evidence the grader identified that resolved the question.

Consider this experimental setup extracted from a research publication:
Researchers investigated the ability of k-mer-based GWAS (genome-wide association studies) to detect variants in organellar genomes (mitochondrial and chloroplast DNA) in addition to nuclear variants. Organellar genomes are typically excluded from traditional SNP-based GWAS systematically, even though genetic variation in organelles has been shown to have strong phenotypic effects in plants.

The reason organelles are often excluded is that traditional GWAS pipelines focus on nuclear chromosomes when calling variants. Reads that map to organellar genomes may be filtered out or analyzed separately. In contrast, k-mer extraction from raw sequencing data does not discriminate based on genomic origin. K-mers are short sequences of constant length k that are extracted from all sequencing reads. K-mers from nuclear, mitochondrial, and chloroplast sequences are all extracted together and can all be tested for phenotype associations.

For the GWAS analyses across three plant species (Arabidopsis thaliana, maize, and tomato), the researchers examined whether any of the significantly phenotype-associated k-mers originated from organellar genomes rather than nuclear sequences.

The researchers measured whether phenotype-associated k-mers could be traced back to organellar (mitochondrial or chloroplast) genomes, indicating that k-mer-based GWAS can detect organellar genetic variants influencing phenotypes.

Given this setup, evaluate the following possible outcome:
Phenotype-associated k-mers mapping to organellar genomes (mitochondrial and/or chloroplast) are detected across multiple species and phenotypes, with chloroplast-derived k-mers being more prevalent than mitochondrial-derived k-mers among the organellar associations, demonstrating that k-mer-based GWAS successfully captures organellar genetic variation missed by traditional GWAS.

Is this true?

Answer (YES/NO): NO